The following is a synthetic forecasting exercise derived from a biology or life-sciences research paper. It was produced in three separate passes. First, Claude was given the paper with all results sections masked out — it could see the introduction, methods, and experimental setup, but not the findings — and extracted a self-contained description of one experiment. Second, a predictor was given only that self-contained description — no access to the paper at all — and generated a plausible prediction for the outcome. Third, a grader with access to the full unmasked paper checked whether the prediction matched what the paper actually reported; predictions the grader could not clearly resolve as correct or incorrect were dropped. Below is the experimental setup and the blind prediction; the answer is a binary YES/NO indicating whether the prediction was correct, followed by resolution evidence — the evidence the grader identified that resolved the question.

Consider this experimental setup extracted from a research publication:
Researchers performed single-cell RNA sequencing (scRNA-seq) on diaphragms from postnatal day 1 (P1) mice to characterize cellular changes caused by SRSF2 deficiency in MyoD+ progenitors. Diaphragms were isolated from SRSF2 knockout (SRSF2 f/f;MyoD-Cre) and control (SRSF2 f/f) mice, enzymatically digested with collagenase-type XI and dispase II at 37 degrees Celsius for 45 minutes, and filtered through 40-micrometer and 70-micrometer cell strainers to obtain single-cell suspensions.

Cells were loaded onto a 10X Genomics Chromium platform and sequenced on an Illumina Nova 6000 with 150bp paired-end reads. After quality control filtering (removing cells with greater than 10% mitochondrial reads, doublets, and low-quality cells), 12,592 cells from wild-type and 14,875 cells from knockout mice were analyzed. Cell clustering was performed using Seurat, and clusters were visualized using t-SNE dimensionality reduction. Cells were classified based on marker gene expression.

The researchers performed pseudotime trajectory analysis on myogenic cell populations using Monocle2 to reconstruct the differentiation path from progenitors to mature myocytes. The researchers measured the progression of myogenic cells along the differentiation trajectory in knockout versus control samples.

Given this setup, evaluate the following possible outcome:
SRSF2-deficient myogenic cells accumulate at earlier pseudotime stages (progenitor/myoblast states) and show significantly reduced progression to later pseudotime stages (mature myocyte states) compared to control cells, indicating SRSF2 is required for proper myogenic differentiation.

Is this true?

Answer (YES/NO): NO